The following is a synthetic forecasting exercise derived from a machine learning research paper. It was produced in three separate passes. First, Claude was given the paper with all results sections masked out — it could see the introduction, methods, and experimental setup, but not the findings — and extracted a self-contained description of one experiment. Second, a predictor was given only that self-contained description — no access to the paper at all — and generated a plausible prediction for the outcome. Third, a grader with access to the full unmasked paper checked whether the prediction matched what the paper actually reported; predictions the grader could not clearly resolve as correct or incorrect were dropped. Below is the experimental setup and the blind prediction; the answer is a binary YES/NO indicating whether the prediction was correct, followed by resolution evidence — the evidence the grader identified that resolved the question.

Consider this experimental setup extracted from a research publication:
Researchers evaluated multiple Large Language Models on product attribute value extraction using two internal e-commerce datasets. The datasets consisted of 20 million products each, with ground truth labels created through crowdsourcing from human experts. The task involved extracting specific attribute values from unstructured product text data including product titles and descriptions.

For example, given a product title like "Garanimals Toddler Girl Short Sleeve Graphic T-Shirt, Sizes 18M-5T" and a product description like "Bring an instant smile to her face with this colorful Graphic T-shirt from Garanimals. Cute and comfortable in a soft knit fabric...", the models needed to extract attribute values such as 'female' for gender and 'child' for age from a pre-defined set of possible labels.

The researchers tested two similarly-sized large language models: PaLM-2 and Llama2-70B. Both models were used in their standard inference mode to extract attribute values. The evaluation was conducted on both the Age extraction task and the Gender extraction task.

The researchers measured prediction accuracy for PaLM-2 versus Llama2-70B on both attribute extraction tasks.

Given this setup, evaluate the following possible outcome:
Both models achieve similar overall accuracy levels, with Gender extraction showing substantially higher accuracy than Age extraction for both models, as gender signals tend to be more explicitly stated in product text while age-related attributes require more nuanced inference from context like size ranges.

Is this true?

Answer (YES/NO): NO